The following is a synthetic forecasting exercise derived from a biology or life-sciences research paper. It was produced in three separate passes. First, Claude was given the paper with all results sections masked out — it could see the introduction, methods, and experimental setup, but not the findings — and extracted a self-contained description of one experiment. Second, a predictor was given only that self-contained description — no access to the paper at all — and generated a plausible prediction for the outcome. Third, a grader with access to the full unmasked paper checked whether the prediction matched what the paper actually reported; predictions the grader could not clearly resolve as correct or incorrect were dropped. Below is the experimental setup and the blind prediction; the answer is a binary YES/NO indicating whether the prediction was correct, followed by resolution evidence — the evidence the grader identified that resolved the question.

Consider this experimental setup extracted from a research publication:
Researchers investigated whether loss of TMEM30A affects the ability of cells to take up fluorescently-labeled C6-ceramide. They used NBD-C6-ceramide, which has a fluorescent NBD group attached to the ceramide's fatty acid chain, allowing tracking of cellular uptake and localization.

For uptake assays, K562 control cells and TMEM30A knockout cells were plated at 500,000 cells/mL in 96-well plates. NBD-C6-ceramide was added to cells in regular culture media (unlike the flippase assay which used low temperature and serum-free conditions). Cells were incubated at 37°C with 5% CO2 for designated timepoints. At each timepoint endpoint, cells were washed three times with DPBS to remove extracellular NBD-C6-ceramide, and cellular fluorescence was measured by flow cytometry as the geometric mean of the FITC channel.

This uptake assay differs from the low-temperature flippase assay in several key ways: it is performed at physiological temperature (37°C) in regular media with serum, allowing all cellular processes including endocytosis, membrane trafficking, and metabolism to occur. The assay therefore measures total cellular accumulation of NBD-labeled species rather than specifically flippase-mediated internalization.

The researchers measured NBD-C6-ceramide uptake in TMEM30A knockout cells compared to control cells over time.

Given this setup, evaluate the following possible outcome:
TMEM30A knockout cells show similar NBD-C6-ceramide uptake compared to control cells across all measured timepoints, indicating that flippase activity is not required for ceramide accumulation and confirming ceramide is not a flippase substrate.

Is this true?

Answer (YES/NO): NO